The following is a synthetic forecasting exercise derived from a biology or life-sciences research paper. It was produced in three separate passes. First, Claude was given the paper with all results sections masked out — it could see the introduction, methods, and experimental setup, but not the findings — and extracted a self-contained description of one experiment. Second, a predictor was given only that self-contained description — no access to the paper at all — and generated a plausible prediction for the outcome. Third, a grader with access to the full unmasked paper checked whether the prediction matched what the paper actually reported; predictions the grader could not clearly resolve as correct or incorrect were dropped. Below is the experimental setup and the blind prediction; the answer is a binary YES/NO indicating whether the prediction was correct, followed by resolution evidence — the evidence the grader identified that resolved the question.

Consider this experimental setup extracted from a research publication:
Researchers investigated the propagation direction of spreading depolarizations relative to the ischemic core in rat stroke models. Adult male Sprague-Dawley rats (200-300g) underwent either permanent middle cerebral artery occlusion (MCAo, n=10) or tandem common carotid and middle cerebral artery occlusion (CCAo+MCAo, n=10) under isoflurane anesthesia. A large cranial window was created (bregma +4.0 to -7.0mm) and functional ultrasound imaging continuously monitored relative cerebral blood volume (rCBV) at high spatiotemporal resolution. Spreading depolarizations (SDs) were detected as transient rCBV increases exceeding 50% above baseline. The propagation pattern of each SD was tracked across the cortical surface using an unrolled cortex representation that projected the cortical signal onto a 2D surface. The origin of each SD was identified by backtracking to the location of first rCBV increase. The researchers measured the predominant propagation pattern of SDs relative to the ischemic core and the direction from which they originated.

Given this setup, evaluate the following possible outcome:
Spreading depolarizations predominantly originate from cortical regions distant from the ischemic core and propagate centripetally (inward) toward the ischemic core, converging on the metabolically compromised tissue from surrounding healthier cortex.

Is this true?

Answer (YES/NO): NO